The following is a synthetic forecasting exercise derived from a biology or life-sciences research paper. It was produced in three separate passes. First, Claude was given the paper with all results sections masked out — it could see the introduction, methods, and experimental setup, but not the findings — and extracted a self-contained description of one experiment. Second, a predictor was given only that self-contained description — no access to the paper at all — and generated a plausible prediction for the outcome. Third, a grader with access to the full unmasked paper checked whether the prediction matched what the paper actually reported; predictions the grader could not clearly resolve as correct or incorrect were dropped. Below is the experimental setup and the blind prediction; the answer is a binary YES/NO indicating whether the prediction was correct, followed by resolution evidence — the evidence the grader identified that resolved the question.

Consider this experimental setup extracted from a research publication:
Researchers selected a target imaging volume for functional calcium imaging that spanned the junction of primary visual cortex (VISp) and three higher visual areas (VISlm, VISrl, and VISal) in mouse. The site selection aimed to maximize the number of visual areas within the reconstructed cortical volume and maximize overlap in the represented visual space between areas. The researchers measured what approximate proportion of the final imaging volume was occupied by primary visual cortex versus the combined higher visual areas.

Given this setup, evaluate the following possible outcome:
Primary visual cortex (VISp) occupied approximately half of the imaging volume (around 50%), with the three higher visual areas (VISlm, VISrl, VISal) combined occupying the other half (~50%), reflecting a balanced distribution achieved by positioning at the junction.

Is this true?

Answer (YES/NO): YES